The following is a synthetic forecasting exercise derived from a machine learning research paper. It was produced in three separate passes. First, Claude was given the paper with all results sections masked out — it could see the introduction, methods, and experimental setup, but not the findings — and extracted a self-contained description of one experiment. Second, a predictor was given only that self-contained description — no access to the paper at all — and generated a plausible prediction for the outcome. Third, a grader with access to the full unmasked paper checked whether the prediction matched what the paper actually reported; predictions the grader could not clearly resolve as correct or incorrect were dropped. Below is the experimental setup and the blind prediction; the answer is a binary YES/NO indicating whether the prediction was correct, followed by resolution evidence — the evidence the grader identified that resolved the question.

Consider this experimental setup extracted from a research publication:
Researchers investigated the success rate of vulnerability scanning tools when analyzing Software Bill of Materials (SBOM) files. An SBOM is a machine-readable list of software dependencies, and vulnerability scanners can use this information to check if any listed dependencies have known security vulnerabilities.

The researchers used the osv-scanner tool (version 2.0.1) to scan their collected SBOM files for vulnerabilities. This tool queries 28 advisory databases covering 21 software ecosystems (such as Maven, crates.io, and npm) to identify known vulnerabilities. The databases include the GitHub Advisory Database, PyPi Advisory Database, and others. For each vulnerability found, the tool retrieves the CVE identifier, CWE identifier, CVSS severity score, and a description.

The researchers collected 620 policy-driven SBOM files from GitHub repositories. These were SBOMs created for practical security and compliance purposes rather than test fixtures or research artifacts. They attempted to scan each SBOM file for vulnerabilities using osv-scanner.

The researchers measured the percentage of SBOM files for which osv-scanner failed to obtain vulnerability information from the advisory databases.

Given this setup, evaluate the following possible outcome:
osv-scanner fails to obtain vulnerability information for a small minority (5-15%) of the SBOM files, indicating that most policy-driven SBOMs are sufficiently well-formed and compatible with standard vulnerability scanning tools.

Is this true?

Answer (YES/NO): NO